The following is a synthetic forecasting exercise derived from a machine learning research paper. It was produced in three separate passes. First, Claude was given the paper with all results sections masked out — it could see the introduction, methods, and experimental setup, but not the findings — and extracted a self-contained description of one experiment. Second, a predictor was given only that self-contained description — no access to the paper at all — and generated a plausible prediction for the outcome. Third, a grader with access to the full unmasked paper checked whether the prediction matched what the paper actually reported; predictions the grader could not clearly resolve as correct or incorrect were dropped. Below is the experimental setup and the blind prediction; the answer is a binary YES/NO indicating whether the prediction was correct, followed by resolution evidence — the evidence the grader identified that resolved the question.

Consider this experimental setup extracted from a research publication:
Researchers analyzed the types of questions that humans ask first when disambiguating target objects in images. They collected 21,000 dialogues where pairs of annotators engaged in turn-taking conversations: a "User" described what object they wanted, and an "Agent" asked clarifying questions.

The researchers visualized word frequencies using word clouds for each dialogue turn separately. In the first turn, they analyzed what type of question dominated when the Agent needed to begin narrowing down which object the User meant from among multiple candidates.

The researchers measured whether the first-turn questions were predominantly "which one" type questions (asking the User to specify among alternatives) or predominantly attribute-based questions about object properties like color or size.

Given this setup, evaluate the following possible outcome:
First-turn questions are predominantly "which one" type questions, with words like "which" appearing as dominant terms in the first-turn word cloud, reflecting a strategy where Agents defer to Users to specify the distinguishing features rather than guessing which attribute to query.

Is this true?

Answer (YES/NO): YES